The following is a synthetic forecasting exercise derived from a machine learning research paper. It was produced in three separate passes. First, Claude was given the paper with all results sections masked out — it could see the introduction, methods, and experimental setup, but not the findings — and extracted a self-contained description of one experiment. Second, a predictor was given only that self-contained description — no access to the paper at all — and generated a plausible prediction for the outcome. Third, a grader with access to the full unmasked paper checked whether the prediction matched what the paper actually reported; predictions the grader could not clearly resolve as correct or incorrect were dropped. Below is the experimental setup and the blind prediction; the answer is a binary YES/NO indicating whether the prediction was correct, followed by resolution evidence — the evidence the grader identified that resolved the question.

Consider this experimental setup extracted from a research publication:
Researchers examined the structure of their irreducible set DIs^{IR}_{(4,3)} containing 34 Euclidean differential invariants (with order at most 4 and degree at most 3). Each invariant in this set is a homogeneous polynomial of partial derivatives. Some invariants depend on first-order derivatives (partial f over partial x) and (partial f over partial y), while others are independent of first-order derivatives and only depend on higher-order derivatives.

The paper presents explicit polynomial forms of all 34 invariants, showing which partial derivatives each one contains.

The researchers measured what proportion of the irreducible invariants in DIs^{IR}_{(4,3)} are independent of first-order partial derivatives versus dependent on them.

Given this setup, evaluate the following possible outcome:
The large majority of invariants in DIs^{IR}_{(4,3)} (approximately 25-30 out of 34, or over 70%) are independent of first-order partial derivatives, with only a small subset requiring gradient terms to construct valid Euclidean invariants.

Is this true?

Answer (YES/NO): NO